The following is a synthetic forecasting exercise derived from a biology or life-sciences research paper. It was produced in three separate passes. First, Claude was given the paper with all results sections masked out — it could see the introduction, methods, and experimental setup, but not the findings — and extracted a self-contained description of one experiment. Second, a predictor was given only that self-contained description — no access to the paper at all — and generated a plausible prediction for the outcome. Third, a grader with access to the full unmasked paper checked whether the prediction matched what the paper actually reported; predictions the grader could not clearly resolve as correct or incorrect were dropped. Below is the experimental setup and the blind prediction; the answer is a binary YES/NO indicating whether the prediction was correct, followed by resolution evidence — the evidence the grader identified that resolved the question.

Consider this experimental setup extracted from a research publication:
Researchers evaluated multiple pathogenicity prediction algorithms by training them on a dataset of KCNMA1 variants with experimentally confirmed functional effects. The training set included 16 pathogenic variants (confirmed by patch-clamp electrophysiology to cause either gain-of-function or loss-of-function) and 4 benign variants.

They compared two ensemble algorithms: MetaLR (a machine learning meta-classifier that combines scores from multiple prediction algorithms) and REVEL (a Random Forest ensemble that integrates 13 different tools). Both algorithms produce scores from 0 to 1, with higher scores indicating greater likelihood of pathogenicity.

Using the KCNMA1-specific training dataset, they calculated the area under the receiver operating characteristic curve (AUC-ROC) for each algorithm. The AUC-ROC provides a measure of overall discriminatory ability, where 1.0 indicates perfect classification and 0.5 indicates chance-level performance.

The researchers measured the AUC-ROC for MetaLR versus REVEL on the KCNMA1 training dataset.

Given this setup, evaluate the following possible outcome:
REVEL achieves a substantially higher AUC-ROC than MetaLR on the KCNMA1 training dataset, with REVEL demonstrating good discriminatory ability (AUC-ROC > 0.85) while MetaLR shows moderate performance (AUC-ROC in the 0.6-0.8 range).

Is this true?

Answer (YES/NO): NO